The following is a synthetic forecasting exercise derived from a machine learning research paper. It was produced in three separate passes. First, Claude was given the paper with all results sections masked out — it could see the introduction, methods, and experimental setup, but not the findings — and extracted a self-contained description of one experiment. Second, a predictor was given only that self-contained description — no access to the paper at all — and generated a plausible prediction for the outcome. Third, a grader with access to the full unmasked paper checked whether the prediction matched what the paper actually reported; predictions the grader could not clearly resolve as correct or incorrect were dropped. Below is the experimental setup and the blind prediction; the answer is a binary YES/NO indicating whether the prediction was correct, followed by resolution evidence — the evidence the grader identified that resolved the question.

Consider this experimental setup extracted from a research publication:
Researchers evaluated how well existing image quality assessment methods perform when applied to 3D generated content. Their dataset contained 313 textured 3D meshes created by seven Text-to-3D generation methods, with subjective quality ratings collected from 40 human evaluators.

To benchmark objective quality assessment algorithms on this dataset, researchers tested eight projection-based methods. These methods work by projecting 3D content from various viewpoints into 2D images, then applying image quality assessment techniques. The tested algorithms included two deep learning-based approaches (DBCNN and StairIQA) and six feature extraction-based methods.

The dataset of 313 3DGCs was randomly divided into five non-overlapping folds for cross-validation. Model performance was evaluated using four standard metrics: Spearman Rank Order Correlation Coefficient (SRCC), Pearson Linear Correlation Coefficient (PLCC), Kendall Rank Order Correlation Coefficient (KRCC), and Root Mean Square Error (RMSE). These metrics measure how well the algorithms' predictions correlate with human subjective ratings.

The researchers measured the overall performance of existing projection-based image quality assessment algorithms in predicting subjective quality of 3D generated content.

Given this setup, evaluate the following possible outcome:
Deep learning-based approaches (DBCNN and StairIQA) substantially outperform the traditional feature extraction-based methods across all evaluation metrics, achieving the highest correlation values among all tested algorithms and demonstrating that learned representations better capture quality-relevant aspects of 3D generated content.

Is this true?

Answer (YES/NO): NO